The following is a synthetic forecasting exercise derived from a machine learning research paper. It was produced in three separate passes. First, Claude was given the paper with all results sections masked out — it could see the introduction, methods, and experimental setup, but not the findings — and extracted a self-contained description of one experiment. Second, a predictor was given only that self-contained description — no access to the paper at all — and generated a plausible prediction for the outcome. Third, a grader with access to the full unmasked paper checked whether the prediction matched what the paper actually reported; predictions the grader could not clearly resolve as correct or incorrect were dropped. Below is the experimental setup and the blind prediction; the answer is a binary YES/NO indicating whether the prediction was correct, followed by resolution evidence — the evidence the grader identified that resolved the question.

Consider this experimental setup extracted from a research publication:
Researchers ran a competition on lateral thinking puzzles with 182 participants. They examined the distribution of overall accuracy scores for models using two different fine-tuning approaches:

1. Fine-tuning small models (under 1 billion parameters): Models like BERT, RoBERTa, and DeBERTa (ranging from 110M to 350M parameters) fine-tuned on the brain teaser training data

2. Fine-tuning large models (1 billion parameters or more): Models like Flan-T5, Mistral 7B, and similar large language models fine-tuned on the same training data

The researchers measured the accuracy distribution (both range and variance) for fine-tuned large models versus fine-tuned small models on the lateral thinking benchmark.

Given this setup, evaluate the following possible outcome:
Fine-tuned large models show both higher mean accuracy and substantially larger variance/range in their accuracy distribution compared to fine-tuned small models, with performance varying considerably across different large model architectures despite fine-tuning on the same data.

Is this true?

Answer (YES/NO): NO